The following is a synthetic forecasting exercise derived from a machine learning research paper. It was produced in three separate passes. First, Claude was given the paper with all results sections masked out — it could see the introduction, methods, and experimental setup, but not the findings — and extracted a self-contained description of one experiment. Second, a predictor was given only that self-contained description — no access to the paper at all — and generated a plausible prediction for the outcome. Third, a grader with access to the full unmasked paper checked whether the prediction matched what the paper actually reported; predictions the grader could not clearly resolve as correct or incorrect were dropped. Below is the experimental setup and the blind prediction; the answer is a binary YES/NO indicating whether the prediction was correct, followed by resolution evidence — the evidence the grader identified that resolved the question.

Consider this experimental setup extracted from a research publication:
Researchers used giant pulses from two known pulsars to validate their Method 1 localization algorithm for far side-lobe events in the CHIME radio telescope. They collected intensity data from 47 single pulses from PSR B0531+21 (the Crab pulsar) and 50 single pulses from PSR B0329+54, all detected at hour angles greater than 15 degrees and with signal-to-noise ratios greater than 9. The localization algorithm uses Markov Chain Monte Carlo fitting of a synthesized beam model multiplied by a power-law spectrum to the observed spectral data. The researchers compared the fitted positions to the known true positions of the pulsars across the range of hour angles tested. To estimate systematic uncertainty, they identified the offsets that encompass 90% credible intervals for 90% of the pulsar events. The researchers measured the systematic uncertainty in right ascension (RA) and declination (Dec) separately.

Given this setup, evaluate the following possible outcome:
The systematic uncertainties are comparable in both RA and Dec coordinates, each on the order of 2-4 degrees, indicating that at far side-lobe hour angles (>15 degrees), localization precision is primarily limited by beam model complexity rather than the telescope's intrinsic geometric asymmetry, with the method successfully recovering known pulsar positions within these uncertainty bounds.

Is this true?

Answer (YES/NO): NO